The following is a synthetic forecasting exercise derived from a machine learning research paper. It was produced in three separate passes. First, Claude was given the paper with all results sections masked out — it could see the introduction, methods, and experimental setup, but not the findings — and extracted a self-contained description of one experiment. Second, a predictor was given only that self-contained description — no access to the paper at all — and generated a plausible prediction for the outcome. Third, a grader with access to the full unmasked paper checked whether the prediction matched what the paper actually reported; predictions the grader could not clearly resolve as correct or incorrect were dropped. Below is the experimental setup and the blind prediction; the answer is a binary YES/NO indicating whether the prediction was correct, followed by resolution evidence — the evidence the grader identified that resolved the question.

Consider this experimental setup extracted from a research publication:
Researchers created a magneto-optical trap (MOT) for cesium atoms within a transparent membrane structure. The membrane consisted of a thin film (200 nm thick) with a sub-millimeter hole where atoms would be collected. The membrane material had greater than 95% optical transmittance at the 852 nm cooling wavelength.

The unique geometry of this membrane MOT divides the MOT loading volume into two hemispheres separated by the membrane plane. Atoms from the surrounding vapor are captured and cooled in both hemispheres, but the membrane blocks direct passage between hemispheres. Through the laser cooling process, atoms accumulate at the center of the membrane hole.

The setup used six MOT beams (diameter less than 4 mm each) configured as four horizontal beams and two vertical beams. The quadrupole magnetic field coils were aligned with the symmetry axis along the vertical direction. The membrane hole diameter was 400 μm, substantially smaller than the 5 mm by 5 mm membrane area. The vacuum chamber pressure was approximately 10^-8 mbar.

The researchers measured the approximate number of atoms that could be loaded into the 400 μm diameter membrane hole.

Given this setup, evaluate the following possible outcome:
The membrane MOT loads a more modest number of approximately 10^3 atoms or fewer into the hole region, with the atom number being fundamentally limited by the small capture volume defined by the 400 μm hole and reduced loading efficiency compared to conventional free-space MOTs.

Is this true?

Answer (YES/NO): NO